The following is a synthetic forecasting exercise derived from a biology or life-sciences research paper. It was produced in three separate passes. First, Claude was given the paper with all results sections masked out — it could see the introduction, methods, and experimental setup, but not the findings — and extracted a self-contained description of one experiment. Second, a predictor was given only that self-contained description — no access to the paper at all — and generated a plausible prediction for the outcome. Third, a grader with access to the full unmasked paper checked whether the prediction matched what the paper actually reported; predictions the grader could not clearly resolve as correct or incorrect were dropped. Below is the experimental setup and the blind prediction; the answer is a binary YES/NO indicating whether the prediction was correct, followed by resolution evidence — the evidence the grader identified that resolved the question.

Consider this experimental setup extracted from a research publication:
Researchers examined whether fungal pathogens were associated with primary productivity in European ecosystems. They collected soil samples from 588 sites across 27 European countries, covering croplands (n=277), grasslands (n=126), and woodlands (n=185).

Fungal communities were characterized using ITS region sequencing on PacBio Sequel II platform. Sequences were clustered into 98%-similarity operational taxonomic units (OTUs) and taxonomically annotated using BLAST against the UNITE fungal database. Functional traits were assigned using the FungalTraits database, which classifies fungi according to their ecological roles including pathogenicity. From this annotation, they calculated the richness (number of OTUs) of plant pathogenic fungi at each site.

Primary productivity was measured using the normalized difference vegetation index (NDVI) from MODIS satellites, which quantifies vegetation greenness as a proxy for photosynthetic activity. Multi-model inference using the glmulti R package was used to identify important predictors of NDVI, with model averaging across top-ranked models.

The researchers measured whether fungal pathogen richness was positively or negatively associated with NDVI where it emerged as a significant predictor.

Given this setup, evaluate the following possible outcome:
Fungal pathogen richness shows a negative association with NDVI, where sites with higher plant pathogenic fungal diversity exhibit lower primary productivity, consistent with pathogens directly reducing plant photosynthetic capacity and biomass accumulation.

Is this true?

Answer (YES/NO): YES